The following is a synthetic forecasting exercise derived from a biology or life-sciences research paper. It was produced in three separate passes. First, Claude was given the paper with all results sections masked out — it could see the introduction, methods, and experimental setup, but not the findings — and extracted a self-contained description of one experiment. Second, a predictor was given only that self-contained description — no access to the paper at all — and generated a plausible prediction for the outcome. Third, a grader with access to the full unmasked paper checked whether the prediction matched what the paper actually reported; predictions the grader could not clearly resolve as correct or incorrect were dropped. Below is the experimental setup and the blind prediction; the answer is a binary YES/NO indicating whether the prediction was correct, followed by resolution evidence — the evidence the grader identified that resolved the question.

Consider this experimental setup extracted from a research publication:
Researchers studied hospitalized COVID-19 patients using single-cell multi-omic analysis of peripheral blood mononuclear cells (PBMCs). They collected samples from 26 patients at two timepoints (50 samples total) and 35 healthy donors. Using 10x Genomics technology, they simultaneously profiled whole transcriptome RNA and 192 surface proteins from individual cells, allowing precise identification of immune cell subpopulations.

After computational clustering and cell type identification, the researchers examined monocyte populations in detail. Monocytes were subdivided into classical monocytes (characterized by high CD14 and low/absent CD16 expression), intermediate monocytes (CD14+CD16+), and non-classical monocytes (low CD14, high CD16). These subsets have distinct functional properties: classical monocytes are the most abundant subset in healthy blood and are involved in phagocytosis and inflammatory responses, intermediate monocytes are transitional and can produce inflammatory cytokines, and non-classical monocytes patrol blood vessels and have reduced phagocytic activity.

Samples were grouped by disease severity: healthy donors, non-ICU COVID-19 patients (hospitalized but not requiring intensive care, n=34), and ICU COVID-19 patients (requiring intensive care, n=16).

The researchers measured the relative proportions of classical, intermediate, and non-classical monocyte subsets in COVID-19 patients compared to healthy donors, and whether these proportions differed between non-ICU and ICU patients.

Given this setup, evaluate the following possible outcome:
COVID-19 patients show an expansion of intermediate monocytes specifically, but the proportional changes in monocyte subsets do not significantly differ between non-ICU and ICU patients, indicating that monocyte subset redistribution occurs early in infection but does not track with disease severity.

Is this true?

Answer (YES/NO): NO